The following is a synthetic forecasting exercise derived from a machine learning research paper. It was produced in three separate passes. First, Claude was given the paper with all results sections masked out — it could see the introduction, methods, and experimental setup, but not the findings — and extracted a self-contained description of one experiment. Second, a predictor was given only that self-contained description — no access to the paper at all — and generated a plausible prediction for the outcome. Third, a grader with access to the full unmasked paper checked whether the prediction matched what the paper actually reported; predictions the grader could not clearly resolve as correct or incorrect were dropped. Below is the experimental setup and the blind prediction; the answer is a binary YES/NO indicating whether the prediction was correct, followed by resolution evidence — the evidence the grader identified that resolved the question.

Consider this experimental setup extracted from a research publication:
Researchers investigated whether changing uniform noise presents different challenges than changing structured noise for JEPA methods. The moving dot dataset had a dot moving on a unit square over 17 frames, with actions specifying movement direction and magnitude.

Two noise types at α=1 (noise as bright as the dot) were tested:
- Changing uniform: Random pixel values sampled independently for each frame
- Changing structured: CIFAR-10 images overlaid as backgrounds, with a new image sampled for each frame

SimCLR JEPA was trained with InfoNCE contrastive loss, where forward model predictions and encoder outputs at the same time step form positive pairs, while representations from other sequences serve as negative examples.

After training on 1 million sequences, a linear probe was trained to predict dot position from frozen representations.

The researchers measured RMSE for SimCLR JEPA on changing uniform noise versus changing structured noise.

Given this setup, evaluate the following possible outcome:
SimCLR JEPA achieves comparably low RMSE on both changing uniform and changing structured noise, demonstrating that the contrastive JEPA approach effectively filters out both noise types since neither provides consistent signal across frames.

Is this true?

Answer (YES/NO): YES